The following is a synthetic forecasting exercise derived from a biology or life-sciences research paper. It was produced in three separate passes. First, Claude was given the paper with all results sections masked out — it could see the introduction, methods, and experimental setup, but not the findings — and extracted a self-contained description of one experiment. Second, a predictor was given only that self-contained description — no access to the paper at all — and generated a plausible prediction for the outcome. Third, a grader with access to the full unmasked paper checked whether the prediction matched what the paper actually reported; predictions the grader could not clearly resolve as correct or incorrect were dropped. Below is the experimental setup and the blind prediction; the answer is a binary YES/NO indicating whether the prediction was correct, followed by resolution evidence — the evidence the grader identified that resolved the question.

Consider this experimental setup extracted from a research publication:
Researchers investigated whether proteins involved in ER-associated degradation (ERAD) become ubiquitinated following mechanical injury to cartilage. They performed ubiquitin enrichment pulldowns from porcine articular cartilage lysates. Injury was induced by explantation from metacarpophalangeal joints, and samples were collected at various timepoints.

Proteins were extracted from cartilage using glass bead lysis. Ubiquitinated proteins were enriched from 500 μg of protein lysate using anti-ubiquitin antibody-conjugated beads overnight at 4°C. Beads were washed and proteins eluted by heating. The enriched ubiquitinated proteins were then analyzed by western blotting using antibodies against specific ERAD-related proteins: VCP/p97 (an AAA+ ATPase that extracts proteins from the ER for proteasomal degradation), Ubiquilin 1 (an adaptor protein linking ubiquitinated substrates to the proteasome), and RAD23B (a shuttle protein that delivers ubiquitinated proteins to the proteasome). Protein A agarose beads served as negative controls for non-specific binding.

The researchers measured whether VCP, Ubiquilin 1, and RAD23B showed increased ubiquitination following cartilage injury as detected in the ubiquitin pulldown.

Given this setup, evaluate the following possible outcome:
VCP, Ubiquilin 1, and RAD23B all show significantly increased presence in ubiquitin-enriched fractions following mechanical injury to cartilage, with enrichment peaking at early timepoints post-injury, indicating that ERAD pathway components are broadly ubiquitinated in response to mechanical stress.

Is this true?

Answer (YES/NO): YES